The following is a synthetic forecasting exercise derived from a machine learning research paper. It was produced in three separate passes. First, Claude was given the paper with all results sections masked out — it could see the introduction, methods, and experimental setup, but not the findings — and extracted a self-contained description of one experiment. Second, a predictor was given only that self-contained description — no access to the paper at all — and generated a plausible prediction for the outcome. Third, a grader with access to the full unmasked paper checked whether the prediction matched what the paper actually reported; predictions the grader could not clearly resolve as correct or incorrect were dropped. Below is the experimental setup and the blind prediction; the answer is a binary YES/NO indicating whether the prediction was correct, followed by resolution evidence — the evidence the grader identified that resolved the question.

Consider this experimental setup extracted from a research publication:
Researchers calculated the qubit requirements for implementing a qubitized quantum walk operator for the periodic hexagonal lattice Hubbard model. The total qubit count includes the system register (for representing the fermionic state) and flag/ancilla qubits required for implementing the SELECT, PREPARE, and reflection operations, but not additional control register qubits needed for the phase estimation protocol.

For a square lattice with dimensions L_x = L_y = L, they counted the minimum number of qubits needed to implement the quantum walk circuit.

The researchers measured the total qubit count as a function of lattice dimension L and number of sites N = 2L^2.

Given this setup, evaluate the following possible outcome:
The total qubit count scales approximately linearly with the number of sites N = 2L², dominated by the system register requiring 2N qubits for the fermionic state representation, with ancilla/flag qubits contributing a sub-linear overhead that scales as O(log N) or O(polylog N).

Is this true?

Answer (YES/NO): YES